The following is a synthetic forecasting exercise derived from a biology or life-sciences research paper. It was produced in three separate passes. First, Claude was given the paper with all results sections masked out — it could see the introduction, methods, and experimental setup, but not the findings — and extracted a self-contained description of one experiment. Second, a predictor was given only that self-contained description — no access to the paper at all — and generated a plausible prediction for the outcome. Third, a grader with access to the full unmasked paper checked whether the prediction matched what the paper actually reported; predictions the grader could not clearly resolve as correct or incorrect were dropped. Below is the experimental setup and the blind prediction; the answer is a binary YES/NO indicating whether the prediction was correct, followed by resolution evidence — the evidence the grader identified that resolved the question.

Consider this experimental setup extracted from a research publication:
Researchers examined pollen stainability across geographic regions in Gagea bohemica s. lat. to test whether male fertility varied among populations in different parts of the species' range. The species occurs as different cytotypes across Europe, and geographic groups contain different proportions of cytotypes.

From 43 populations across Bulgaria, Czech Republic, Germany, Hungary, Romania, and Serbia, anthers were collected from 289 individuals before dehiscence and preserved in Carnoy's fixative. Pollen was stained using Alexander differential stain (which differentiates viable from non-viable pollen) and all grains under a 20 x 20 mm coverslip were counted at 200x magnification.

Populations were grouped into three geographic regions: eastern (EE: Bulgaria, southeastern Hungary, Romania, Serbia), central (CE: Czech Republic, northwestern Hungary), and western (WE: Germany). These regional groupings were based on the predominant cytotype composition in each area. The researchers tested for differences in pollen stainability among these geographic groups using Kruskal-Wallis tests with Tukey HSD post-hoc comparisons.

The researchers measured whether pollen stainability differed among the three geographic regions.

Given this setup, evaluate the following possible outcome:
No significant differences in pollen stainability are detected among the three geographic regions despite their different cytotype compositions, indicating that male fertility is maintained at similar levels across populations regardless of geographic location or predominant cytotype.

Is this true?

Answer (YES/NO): NO